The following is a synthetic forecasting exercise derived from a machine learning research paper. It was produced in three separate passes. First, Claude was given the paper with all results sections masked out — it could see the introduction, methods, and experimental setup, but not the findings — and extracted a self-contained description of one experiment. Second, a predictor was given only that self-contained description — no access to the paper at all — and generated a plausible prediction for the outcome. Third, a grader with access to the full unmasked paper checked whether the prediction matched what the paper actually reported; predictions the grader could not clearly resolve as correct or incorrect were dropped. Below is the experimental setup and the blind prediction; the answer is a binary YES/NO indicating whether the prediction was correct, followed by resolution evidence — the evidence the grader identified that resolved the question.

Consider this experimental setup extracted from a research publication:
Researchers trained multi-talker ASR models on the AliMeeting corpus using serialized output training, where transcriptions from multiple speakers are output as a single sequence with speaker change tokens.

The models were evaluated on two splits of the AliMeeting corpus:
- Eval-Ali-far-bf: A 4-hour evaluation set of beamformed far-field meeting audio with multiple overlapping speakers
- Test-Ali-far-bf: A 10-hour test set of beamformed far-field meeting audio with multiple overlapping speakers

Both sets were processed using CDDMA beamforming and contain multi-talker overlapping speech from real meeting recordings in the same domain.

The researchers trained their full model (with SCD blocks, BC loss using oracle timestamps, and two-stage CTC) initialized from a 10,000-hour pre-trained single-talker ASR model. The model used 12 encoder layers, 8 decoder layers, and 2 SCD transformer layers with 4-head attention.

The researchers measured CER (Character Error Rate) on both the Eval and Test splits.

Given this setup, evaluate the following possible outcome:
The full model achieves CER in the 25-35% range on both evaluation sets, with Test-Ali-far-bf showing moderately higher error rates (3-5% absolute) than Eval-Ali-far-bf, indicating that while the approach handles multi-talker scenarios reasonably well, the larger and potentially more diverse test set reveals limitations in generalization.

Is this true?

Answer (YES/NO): NO